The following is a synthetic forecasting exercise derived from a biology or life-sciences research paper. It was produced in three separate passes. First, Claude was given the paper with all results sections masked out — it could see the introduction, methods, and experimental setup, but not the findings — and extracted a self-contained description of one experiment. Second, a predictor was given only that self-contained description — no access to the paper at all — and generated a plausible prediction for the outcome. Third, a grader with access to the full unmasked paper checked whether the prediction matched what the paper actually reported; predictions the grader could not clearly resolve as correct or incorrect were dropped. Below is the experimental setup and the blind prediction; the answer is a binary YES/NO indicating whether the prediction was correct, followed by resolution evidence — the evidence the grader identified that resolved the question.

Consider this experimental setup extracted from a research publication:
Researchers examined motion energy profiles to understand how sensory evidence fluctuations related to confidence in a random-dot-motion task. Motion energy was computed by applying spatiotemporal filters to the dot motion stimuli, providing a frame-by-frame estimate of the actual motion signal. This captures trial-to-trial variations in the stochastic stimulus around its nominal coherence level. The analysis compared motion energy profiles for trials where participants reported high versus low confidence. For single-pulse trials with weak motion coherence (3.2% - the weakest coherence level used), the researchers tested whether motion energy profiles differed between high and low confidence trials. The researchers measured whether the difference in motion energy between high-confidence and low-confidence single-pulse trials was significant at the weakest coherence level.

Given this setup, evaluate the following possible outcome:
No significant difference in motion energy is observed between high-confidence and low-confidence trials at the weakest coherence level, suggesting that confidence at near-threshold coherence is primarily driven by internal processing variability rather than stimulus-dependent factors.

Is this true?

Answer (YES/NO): YES